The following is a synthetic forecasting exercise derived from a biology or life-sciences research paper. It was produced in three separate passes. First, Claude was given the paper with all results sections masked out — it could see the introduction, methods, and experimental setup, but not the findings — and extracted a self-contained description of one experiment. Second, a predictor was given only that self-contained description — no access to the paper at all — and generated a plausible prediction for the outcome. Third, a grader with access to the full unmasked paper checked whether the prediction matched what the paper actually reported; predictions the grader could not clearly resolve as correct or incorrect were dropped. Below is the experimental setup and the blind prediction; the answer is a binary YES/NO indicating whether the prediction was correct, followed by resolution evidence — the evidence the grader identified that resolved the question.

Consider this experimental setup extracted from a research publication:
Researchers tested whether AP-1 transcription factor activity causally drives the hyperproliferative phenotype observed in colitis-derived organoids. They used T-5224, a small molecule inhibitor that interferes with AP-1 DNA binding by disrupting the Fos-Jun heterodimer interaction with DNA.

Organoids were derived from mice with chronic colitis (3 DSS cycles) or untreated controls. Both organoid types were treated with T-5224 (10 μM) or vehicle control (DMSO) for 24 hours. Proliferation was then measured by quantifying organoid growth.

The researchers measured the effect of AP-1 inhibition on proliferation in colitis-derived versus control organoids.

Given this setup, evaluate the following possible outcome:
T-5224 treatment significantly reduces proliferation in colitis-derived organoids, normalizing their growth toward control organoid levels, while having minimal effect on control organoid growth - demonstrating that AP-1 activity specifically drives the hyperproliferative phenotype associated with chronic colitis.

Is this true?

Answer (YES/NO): YES